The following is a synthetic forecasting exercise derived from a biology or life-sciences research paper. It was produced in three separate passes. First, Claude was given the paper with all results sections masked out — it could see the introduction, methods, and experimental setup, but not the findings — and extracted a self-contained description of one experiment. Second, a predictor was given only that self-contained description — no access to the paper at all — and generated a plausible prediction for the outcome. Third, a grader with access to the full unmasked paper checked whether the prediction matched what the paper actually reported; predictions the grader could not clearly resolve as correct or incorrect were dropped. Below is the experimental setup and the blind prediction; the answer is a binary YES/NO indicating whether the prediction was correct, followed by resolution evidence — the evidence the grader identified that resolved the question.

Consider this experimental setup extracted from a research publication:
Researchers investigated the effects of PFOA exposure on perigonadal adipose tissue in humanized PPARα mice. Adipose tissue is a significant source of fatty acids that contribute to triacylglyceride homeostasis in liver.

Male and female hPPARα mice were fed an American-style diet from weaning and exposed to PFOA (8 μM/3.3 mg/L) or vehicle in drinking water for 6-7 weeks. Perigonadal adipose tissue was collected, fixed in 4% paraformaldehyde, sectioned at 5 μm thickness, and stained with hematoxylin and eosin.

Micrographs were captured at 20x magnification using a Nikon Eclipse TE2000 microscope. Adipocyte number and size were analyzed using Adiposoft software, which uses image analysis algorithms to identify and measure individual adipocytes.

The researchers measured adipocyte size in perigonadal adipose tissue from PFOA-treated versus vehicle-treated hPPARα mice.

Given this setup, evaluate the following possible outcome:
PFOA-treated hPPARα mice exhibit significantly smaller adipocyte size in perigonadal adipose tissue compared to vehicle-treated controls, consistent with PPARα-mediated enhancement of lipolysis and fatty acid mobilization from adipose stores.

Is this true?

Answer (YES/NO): NO